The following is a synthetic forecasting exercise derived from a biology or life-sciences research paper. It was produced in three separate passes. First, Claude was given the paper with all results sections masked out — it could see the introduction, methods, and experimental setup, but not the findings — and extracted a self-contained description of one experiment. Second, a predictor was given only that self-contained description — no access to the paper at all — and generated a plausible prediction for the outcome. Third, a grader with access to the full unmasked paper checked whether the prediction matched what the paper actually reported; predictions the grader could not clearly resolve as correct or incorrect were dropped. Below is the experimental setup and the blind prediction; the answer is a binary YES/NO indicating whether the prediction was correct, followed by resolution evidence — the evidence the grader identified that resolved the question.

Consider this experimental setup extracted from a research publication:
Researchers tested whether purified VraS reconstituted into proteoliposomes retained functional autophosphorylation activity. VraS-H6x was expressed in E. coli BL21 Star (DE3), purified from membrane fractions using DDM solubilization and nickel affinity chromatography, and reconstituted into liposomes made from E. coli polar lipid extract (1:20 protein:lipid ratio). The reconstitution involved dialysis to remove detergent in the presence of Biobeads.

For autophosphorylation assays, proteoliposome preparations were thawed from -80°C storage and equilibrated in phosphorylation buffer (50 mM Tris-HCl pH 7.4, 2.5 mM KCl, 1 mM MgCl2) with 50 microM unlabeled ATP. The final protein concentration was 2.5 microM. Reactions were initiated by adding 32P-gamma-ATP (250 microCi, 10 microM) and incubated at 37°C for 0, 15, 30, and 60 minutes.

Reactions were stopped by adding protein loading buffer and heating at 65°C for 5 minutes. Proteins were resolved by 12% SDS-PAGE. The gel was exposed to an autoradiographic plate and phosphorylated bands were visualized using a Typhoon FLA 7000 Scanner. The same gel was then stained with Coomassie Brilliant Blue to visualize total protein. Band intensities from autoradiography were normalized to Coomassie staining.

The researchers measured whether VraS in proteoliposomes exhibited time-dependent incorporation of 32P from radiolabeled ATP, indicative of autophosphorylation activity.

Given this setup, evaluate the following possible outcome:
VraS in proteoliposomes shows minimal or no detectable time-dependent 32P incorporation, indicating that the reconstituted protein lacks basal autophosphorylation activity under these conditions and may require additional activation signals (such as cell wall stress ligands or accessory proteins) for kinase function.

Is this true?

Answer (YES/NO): NO